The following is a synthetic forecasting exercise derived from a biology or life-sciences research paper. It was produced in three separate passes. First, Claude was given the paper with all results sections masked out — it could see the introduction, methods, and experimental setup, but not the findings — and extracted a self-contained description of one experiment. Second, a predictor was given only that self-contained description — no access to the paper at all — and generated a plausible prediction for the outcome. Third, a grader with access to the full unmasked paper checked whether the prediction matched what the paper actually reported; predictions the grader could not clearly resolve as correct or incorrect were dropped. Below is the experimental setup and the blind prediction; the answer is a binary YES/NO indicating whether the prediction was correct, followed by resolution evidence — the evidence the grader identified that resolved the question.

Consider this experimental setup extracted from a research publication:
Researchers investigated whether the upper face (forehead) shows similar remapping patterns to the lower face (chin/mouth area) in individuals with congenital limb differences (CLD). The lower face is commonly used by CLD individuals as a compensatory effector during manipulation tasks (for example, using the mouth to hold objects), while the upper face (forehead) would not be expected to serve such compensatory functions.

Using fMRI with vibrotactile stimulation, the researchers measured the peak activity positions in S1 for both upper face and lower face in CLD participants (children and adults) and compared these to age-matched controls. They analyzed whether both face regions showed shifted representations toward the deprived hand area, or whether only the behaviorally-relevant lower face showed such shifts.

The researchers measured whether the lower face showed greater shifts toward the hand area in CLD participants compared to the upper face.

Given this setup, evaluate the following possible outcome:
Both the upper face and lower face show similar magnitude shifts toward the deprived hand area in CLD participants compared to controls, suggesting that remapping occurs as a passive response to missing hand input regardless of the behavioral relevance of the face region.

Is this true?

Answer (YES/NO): NO